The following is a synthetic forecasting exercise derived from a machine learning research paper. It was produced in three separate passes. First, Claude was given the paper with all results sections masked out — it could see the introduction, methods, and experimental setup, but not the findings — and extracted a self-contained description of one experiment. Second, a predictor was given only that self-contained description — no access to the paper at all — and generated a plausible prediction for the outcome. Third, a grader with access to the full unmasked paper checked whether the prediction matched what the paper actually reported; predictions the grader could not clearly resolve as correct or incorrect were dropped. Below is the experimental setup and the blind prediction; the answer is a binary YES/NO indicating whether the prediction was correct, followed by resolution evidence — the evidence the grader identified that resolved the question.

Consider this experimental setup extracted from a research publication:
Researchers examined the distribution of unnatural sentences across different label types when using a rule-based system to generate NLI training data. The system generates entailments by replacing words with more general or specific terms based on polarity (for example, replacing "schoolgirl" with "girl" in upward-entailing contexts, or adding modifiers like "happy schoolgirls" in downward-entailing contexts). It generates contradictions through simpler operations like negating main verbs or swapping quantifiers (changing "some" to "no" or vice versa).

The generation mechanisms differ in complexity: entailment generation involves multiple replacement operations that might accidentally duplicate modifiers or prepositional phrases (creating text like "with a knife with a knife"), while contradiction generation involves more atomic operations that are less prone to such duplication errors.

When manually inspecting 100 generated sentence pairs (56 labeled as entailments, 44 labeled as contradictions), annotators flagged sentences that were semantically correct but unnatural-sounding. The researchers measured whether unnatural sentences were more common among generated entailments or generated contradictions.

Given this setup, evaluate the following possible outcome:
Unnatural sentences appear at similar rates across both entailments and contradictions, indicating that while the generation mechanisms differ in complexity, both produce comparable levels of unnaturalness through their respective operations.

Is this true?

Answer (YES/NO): NO